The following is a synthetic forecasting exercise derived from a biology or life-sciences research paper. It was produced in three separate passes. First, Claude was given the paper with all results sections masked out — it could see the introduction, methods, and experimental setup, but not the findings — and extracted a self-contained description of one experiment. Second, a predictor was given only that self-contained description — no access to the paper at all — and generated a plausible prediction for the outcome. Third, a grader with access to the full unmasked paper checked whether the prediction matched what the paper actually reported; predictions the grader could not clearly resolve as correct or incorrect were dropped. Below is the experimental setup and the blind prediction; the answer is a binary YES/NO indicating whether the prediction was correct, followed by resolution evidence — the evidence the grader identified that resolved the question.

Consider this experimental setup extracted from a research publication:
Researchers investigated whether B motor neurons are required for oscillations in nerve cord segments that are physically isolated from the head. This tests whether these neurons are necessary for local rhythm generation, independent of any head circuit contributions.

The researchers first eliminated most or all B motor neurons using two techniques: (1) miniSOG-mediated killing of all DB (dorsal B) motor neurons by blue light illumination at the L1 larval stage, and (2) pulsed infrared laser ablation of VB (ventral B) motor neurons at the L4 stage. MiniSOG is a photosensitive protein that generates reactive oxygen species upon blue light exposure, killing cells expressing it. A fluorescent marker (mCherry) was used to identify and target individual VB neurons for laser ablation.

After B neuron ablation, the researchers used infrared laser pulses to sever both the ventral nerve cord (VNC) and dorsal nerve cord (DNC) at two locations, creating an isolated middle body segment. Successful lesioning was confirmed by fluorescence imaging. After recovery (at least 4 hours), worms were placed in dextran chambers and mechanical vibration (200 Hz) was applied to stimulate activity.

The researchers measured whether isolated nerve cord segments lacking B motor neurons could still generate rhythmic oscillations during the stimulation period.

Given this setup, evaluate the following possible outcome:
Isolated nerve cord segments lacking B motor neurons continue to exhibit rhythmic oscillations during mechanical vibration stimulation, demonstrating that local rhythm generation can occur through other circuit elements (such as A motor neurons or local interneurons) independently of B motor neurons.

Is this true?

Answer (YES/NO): NO